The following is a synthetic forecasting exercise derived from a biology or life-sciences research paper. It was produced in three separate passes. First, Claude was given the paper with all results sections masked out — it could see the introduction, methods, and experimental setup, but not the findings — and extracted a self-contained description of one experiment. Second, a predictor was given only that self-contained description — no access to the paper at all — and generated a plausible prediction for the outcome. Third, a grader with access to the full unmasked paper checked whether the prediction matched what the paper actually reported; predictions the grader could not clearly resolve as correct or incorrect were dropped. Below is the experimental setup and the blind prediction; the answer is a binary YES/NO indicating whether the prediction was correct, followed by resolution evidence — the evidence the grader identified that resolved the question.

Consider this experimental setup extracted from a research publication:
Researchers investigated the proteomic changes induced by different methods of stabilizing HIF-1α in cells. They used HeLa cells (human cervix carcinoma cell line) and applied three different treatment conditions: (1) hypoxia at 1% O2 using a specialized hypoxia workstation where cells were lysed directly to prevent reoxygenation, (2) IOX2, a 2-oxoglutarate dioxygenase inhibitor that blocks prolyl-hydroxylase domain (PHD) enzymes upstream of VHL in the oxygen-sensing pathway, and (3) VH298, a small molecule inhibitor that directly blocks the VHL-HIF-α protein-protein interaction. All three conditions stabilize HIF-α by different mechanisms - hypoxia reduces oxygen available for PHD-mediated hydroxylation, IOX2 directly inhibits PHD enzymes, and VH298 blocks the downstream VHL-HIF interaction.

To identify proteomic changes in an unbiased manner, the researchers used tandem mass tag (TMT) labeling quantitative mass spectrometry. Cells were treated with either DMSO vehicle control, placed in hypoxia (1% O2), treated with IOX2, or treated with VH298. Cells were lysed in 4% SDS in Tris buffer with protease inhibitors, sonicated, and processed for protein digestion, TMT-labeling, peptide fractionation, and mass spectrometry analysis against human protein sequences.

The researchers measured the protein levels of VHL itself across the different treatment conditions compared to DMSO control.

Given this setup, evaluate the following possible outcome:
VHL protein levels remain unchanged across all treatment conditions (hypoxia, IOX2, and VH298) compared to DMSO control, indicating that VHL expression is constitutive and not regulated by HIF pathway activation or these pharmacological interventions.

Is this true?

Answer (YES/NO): NO